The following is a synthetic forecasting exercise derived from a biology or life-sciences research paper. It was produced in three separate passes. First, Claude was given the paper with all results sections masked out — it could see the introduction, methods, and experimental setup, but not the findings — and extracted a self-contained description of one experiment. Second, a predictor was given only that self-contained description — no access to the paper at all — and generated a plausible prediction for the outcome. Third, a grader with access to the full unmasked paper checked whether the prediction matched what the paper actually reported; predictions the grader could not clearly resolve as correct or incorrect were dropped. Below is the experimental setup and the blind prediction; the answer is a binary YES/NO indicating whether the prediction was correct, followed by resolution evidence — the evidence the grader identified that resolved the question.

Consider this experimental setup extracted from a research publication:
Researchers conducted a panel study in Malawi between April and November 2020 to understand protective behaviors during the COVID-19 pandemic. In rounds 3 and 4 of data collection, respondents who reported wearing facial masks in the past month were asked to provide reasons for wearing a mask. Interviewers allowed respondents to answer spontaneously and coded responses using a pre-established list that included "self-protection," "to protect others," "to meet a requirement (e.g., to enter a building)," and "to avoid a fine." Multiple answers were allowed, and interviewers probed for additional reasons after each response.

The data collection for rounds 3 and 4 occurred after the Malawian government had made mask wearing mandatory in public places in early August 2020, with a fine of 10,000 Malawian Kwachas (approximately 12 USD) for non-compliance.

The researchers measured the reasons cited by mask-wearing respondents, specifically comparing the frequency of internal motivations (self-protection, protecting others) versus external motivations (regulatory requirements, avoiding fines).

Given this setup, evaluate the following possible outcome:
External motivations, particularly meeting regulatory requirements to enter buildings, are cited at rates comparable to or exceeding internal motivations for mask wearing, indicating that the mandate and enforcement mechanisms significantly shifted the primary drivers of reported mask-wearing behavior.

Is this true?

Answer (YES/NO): YES